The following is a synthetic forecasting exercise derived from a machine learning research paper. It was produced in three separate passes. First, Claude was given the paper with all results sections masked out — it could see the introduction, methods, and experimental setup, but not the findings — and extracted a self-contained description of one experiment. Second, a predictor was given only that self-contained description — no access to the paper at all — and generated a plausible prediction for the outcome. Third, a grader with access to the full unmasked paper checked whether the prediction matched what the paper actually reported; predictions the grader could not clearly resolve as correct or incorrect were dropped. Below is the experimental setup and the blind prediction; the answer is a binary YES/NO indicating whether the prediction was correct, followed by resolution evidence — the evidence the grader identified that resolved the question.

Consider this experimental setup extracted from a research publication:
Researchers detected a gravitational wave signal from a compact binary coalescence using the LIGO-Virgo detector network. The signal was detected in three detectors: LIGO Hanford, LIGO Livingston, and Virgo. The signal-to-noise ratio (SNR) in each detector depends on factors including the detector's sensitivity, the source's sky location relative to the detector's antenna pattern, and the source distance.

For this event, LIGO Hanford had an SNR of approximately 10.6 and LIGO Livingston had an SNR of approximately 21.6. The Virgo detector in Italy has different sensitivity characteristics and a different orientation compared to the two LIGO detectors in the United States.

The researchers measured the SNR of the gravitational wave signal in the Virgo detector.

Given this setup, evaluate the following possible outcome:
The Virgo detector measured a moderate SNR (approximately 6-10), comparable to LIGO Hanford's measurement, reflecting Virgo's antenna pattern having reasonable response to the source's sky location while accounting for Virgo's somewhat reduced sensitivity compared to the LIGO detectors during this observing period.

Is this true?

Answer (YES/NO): NO